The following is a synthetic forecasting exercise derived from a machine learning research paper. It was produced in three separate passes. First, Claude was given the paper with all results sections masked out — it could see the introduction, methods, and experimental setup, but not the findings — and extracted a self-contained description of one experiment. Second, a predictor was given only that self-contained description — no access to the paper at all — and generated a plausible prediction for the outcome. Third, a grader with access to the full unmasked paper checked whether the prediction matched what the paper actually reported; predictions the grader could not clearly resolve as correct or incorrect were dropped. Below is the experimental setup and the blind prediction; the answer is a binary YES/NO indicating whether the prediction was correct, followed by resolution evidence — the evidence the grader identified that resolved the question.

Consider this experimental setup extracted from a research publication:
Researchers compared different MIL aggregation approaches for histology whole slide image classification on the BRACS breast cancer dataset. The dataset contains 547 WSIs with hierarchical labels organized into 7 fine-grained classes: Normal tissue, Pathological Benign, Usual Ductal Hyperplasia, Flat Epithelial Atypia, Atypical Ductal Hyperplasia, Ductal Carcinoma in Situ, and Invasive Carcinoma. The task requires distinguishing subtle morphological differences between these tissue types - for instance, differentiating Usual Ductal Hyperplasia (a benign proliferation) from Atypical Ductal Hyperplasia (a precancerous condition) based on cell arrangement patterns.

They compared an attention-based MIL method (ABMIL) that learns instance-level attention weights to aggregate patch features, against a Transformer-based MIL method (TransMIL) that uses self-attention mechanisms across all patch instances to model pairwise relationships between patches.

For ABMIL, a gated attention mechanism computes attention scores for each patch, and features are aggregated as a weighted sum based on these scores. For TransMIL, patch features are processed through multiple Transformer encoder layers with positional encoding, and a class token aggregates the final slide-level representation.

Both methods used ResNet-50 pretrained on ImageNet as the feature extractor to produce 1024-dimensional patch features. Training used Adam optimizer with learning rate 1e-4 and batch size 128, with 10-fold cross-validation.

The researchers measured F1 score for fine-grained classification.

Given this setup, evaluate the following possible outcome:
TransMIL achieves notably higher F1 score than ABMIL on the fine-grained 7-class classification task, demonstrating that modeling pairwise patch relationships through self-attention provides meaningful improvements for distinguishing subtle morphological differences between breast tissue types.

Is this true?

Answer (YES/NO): NO